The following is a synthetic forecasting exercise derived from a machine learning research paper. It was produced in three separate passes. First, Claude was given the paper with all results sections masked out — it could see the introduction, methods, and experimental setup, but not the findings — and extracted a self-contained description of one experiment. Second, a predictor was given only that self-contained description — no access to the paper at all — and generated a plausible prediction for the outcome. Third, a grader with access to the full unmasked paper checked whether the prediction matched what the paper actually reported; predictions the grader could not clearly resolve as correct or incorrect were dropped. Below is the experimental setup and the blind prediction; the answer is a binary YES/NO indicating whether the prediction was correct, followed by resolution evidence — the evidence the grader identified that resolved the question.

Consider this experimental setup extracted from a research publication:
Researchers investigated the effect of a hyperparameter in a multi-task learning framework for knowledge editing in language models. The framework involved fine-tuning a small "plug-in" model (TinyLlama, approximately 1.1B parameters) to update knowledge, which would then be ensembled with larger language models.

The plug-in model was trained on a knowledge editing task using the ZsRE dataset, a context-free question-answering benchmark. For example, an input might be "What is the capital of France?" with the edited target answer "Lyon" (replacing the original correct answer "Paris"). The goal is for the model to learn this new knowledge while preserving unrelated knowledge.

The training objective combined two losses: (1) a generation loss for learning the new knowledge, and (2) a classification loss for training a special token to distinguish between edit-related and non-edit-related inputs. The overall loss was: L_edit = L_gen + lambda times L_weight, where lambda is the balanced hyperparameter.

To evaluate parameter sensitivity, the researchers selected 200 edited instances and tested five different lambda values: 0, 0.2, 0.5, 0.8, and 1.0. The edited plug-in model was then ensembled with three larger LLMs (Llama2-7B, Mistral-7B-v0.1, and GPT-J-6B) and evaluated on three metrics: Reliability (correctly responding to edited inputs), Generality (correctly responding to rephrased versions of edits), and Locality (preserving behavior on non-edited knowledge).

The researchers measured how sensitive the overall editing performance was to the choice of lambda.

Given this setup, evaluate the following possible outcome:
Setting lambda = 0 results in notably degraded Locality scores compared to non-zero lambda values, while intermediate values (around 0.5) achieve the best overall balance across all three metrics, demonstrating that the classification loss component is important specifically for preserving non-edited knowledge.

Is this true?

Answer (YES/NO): NO